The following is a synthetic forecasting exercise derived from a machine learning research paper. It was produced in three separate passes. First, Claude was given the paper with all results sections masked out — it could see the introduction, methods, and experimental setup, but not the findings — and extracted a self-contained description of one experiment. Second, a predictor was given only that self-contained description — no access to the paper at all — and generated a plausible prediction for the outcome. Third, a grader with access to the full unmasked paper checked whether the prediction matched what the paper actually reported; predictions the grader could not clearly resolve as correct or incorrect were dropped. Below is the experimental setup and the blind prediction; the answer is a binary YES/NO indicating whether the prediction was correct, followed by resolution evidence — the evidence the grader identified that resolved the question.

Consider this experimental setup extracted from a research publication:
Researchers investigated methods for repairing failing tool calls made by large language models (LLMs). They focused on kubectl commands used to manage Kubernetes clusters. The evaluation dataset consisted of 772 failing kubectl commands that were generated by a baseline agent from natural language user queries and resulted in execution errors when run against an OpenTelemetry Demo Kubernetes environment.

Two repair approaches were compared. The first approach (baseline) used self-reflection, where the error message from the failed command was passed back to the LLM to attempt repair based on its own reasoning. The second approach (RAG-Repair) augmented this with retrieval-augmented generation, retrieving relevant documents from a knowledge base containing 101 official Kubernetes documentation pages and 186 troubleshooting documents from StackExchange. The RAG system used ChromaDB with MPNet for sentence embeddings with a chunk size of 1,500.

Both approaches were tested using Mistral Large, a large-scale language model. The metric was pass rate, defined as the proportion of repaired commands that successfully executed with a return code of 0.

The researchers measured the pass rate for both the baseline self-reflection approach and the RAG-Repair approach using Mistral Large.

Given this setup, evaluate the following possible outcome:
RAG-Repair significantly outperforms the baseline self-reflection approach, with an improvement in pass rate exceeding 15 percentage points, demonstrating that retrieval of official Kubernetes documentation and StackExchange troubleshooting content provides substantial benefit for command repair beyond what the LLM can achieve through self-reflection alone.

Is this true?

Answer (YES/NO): NO